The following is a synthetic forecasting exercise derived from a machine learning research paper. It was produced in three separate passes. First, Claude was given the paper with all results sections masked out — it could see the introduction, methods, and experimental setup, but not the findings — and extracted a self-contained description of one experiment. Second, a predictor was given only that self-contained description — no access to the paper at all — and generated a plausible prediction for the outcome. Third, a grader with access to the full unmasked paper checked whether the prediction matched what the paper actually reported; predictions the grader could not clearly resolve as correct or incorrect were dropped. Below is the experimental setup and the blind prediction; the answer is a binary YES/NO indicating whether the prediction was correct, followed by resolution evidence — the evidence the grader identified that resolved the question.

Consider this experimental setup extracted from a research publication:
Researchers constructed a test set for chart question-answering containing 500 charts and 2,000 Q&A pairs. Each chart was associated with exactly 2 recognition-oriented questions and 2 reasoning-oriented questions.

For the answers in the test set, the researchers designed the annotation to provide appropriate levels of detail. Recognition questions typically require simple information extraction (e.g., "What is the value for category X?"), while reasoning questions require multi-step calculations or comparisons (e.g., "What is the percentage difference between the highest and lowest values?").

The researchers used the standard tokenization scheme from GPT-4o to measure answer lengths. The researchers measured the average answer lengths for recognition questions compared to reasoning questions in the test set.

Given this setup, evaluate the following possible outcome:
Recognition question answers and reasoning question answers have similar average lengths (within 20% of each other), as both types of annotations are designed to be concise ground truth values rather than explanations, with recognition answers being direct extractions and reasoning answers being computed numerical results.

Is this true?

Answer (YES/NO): NO